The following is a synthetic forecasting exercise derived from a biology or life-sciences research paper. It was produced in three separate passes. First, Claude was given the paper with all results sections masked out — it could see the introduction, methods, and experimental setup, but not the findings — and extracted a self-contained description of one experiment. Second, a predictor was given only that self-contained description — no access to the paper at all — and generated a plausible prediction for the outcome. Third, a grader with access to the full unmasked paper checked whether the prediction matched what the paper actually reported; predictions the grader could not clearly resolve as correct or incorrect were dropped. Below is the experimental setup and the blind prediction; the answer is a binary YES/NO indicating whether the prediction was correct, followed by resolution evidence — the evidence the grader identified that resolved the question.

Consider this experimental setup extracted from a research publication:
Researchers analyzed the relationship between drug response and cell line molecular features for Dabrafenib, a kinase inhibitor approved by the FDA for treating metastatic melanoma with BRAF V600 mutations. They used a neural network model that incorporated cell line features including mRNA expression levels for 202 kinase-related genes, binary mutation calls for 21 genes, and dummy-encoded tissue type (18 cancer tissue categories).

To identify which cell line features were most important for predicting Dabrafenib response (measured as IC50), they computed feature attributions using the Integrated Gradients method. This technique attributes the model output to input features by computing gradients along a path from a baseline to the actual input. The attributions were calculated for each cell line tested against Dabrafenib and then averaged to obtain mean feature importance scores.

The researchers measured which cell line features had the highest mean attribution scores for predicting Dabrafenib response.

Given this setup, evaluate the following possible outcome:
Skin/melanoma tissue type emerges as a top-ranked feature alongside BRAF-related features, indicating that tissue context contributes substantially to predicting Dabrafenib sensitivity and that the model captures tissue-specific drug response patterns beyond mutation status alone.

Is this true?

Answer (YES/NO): YES